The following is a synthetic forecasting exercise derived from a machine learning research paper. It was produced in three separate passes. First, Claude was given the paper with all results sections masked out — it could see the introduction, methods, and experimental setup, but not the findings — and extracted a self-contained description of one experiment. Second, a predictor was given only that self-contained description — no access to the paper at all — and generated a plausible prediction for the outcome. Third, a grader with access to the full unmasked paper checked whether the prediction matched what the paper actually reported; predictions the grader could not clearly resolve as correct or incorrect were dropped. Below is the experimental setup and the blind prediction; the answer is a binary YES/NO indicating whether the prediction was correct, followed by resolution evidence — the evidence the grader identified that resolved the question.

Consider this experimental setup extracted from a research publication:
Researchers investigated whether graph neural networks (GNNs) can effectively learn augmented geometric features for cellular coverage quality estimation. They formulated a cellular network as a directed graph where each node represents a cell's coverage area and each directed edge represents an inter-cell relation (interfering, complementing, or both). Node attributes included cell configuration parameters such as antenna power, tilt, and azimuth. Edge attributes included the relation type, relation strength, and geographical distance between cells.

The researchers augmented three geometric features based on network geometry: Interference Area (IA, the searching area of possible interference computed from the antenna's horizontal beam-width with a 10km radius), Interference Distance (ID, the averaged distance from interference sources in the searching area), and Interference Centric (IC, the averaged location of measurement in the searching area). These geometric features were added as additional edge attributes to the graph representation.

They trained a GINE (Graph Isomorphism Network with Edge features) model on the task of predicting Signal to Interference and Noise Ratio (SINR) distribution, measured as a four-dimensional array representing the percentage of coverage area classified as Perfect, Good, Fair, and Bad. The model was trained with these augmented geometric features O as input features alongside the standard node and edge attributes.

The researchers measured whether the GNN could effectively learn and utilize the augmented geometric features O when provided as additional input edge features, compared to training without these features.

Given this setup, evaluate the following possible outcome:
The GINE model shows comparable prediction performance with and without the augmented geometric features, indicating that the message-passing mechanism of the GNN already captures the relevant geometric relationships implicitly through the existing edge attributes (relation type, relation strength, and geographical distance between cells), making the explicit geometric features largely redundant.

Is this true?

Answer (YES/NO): YES